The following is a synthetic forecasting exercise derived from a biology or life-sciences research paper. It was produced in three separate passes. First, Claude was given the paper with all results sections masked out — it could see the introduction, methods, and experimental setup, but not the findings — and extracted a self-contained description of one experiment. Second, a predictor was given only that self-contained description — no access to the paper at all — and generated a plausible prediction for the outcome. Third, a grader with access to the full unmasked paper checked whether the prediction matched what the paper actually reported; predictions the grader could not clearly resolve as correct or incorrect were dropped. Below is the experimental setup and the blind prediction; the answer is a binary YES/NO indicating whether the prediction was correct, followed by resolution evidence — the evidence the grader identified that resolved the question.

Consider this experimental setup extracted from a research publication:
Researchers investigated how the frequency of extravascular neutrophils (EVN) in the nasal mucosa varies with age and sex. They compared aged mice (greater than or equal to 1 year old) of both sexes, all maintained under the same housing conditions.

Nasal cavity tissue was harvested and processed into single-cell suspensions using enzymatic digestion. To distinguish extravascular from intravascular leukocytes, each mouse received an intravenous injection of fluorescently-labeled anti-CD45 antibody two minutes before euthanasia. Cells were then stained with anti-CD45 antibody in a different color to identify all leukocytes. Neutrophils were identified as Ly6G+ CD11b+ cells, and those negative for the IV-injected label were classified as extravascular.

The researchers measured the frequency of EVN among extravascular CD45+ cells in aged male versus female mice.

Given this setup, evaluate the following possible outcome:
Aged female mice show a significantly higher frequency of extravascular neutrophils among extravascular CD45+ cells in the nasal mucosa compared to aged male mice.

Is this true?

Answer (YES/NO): NO